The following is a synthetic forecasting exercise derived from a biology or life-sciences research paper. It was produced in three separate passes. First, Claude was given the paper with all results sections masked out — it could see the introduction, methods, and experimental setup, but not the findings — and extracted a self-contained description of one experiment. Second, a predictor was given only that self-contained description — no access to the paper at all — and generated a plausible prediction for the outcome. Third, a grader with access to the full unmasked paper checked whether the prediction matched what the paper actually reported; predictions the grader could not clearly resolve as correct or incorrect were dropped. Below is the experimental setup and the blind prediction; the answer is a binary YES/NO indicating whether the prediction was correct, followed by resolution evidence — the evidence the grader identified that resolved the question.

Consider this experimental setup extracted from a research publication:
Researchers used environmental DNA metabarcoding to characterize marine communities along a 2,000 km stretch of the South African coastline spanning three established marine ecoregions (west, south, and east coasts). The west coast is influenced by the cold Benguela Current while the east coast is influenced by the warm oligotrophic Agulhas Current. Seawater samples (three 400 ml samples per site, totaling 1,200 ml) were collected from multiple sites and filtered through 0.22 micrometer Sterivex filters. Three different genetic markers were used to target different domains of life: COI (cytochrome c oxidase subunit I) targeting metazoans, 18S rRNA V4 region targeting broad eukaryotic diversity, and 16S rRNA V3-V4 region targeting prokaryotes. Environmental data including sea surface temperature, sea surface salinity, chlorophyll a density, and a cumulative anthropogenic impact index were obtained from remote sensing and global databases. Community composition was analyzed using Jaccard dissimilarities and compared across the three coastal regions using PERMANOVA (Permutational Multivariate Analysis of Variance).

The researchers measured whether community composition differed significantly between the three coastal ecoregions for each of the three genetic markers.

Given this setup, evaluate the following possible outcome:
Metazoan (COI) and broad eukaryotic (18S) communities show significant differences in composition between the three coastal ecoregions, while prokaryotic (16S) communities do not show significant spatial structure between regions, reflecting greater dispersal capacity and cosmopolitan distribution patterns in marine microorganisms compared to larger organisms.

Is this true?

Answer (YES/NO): NO